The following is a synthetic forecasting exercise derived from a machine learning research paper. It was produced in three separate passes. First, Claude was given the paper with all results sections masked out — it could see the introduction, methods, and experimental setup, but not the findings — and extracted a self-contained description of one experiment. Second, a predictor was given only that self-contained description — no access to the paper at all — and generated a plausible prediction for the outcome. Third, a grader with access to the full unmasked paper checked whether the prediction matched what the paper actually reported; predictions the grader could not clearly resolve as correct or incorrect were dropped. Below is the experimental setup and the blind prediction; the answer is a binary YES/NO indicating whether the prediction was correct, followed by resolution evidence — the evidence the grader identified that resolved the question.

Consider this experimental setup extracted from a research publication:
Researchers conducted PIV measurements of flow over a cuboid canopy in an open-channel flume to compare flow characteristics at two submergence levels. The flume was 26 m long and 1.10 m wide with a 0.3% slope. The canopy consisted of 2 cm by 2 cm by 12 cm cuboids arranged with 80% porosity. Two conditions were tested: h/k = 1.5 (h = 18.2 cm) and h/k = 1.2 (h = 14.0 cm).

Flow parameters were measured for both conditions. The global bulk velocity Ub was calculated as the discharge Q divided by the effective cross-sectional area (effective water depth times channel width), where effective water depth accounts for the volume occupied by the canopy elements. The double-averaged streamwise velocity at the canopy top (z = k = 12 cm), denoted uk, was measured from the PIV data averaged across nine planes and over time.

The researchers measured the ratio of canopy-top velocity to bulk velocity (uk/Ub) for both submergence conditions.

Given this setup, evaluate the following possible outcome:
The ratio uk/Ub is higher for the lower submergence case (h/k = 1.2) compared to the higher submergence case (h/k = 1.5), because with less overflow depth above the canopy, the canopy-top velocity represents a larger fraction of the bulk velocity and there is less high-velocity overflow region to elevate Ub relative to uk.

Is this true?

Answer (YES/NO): YES